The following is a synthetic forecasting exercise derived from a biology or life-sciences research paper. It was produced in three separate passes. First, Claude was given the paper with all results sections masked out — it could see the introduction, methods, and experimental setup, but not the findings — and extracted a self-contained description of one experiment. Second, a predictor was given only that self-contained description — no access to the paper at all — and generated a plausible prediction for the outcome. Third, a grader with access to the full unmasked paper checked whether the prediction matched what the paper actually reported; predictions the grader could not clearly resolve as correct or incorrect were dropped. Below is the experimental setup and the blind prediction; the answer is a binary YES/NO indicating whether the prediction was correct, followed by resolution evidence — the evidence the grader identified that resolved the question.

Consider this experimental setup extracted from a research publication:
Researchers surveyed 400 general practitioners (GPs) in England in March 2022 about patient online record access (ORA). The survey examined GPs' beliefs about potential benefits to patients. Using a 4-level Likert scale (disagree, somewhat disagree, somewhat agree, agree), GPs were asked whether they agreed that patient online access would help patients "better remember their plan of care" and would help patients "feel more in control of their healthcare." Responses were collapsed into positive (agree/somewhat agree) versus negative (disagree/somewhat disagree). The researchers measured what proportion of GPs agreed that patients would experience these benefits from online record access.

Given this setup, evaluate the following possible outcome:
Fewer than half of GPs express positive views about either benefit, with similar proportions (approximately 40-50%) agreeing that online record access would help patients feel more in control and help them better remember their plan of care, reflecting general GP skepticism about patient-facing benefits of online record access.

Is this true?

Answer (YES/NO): NO